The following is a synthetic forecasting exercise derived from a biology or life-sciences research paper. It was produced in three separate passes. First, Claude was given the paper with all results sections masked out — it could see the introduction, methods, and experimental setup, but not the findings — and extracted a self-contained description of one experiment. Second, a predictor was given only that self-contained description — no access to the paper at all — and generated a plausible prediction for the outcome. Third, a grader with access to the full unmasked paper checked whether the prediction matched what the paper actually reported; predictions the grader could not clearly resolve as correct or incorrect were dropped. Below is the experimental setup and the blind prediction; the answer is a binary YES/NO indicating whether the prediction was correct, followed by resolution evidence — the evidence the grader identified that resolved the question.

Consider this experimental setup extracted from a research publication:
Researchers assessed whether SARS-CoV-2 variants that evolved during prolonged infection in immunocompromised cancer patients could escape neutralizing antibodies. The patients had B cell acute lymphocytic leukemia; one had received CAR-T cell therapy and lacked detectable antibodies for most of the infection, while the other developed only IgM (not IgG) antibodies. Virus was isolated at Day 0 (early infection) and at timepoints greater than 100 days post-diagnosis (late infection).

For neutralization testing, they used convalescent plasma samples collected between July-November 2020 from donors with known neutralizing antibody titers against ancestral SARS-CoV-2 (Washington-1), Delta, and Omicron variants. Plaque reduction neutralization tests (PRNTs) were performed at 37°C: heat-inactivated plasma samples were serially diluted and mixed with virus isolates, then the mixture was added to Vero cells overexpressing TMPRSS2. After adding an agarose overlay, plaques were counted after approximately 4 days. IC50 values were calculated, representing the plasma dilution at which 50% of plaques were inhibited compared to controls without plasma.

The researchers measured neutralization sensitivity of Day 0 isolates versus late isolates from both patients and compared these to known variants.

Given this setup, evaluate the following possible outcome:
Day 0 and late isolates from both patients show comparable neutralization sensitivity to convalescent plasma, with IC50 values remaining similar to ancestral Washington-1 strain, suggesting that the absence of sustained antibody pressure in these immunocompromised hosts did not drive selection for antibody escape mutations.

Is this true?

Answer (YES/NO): NO